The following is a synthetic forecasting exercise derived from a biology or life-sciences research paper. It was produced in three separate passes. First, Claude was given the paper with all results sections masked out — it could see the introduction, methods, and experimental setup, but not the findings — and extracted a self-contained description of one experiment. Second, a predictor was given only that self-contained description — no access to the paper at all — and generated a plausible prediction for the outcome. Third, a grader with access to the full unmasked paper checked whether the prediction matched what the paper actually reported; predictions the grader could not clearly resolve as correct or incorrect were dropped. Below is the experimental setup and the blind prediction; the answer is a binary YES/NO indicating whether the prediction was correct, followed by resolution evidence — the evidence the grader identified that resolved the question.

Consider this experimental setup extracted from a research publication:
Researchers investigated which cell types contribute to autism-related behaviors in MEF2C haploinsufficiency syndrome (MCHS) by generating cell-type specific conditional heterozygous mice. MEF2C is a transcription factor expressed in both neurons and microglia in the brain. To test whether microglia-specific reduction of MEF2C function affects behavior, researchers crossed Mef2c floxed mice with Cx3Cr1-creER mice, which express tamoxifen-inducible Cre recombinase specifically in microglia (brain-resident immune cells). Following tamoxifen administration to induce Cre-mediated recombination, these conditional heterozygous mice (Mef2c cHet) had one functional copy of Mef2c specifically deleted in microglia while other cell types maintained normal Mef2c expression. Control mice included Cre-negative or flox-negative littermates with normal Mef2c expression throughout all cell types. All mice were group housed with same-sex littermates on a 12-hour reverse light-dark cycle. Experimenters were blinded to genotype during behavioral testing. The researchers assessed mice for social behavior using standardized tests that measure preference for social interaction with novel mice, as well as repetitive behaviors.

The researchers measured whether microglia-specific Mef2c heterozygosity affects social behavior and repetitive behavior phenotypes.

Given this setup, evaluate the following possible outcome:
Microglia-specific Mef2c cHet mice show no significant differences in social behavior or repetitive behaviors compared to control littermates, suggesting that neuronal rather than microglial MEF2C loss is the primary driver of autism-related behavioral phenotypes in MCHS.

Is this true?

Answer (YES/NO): NO